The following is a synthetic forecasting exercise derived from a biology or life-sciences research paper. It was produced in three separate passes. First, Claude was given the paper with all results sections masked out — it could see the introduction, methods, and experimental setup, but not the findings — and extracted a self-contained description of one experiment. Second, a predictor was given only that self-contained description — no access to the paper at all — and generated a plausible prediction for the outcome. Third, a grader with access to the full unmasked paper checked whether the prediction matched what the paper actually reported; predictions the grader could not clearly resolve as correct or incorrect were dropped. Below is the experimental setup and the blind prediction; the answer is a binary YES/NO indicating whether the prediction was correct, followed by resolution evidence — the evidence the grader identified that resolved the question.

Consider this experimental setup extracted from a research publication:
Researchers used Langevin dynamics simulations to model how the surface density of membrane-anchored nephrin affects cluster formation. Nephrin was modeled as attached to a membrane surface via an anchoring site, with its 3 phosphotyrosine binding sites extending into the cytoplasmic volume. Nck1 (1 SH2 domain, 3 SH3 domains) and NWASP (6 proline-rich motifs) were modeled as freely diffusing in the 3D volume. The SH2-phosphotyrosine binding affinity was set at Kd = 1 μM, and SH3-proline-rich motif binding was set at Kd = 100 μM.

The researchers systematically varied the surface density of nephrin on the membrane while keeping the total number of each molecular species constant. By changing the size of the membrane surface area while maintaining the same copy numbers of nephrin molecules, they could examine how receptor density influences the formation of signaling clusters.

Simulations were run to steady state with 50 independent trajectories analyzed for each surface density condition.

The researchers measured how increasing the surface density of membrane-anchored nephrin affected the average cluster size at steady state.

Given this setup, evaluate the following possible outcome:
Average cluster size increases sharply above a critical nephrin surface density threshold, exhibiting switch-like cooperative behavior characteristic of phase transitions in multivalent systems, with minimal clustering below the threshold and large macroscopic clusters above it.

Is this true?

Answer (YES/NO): NO